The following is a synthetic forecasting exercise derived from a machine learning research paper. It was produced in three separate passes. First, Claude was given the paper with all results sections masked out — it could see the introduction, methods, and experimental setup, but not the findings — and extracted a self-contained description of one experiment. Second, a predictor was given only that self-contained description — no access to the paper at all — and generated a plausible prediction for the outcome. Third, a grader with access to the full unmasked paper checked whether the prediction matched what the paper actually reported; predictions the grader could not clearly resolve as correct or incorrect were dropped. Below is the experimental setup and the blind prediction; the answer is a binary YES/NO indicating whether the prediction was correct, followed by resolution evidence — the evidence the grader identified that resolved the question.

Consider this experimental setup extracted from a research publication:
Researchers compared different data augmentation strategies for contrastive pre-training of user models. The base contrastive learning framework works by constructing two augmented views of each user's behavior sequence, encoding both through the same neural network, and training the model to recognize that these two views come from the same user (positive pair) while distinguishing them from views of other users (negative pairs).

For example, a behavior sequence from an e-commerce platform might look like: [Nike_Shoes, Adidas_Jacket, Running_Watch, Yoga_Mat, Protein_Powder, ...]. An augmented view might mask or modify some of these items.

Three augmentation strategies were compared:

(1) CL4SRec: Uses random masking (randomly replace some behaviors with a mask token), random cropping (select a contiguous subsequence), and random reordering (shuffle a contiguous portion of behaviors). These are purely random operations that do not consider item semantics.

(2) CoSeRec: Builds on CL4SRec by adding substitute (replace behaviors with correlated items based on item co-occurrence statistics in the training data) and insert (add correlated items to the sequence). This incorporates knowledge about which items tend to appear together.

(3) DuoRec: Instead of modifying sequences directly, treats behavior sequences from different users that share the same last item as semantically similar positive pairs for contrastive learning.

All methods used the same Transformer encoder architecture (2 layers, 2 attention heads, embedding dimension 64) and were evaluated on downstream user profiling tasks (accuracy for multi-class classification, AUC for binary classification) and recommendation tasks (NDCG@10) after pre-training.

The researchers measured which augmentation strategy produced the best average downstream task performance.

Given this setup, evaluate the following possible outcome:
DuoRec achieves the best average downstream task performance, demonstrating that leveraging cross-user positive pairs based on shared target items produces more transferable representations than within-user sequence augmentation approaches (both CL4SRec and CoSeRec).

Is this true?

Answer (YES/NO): NO